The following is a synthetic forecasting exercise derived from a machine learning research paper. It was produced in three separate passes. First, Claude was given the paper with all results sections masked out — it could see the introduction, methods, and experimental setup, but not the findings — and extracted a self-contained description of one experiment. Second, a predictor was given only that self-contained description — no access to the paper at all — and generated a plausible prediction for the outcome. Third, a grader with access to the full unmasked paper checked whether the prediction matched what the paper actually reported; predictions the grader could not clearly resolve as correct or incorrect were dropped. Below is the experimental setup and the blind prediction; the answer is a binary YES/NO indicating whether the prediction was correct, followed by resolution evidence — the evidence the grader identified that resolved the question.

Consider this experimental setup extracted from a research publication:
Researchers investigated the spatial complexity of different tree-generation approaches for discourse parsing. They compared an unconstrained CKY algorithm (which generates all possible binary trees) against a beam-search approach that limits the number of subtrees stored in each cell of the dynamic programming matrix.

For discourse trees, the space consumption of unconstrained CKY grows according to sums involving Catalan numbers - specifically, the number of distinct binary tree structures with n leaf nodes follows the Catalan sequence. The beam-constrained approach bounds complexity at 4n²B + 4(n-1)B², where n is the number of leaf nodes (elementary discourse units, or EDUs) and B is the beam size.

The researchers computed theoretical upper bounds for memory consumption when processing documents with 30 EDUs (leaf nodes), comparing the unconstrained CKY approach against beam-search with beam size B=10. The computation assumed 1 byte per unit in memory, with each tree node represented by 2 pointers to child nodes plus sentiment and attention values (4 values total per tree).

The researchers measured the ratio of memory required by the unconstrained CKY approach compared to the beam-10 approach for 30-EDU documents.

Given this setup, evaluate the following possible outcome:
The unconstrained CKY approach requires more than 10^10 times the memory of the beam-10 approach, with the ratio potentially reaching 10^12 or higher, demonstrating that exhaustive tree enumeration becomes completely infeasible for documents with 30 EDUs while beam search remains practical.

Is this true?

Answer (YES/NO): NO